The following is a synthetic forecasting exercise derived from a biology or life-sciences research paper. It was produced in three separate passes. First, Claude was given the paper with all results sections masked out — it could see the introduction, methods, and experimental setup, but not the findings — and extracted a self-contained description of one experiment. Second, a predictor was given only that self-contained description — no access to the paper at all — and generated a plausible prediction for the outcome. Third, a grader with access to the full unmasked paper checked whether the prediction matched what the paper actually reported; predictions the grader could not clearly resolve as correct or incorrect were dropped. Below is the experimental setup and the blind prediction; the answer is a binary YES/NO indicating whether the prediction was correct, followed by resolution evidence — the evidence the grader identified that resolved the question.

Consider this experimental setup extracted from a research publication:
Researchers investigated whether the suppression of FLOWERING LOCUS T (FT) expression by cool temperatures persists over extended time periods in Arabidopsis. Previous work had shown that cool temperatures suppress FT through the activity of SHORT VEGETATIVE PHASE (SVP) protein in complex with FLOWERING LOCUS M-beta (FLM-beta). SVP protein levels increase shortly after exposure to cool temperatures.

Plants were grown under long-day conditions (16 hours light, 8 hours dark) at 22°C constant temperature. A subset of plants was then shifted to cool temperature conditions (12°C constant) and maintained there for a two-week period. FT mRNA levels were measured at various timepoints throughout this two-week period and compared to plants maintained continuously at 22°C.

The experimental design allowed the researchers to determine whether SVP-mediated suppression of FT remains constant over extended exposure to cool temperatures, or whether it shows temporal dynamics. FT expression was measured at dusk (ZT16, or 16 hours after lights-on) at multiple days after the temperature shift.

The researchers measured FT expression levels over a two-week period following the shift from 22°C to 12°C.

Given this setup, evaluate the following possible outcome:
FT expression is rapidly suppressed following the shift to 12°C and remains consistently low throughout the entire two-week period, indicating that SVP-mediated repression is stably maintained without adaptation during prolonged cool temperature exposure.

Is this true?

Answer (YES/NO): NO